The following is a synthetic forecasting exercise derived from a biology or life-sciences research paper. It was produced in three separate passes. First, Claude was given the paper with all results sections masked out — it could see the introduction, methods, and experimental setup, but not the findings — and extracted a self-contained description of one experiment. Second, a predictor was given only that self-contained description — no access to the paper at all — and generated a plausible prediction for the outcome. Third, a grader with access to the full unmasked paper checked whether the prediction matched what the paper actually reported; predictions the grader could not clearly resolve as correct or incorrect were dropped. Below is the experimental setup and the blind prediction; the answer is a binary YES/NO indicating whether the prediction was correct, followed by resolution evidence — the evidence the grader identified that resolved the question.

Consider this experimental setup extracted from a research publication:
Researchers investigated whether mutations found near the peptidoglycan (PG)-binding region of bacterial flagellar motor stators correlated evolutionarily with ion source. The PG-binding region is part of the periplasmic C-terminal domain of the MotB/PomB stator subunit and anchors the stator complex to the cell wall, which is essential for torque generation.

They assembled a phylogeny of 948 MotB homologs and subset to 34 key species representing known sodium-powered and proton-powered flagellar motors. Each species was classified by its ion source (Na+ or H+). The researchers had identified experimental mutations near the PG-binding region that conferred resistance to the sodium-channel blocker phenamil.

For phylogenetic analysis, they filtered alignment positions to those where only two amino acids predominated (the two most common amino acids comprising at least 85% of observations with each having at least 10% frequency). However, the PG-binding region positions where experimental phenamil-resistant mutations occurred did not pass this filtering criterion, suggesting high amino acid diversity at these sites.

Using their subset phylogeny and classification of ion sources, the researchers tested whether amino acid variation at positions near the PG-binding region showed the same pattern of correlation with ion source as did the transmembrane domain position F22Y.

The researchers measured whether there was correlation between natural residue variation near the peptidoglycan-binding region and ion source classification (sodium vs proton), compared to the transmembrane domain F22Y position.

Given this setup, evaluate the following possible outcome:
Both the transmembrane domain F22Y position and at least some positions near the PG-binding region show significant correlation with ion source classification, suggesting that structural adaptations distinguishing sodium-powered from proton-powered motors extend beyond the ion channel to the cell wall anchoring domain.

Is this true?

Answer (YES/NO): NO